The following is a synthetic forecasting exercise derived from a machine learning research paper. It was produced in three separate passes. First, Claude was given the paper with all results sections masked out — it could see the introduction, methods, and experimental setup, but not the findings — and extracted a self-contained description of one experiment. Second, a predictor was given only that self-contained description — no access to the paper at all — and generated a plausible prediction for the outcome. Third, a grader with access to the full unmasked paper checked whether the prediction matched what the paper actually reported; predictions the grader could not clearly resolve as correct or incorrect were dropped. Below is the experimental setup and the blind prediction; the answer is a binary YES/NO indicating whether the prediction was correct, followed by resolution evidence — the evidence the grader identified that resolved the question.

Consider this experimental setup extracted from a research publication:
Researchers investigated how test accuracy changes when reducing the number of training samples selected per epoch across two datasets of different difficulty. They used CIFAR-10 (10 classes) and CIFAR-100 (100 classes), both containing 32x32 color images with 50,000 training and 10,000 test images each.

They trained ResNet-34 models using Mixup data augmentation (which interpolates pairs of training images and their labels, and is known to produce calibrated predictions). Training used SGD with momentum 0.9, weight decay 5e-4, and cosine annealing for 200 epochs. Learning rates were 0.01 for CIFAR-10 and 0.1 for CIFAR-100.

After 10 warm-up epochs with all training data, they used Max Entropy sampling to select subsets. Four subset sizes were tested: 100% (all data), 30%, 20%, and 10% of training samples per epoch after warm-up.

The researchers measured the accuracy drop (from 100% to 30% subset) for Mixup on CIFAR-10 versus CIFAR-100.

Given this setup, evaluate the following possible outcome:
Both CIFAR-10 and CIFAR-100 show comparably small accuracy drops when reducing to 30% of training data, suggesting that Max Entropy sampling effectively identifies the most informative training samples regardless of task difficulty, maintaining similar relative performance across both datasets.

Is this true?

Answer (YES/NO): NO